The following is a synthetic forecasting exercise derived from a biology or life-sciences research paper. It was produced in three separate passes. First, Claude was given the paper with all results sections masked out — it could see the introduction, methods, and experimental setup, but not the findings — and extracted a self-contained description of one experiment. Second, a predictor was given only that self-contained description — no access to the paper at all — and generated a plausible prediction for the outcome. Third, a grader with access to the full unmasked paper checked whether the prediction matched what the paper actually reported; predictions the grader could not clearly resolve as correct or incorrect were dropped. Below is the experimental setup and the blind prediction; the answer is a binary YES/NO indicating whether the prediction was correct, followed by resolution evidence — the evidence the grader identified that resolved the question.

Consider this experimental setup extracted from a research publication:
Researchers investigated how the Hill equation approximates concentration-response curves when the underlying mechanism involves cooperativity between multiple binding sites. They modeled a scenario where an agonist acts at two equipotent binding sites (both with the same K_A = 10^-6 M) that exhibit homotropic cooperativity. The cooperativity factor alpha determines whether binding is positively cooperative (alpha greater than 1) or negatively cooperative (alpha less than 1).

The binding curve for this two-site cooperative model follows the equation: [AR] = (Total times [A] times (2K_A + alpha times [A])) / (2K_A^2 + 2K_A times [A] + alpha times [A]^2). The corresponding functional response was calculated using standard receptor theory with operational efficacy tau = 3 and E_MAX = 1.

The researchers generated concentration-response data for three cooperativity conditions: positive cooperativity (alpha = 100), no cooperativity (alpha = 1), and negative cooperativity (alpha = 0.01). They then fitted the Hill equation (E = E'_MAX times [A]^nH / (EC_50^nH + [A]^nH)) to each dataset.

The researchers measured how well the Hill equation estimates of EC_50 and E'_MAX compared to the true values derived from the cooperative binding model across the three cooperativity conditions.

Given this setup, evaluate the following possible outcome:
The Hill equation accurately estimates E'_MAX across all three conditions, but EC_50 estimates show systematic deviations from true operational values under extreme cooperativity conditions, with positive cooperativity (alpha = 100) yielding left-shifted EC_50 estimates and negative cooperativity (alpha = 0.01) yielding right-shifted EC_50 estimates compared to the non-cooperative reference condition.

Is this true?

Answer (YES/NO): NO